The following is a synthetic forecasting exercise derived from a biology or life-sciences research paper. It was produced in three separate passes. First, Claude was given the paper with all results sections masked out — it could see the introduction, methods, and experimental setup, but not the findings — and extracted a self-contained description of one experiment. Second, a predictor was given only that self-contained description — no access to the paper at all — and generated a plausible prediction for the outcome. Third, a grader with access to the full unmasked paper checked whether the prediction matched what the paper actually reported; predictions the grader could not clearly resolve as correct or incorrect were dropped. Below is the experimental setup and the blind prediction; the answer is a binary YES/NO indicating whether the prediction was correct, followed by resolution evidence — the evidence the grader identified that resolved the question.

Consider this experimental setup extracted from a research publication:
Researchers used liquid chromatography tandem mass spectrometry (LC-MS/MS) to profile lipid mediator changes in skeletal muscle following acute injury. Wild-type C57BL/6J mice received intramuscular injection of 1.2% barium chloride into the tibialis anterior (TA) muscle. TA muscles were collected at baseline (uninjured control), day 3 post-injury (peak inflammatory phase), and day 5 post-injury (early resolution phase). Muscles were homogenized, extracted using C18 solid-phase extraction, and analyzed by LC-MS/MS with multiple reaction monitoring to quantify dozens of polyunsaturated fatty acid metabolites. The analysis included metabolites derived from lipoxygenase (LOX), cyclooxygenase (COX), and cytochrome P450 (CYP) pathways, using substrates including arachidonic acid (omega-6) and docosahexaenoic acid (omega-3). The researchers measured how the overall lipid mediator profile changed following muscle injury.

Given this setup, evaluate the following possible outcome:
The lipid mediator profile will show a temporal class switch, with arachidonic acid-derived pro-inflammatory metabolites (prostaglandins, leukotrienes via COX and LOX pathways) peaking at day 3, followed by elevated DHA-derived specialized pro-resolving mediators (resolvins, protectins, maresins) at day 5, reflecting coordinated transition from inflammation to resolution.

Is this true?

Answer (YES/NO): NO